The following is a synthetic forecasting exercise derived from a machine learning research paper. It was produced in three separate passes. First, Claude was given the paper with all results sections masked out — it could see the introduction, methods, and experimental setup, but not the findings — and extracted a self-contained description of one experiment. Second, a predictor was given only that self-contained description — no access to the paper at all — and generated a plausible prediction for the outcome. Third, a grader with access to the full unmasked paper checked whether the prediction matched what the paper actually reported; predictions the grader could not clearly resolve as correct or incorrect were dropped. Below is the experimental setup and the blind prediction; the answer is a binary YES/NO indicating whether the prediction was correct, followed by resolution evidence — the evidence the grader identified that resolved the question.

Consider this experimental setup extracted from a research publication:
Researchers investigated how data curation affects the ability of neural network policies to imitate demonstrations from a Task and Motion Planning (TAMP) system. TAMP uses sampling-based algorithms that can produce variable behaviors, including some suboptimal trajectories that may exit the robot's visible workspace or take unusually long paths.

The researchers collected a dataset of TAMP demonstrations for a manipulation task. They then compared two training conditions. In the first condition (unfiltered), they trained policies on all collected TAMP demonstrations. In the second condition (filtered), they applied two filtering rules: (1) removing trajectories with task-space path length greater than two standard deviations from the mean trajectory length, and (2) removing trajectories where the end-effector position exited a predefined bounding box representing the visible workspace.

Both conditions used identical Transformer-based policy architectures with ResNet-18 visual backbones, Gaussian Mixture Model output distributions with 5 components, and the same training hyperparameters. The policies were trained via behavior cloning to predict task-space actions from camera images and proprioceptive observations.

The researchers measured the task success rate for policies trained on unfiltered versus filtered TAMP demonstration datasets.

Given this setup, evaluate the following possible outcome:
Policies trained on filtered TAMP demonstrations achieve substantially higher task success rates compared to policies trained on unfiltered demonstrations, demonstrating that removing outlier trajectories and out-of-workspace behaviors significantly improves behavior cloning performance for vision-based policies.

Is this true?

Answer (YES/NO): YES